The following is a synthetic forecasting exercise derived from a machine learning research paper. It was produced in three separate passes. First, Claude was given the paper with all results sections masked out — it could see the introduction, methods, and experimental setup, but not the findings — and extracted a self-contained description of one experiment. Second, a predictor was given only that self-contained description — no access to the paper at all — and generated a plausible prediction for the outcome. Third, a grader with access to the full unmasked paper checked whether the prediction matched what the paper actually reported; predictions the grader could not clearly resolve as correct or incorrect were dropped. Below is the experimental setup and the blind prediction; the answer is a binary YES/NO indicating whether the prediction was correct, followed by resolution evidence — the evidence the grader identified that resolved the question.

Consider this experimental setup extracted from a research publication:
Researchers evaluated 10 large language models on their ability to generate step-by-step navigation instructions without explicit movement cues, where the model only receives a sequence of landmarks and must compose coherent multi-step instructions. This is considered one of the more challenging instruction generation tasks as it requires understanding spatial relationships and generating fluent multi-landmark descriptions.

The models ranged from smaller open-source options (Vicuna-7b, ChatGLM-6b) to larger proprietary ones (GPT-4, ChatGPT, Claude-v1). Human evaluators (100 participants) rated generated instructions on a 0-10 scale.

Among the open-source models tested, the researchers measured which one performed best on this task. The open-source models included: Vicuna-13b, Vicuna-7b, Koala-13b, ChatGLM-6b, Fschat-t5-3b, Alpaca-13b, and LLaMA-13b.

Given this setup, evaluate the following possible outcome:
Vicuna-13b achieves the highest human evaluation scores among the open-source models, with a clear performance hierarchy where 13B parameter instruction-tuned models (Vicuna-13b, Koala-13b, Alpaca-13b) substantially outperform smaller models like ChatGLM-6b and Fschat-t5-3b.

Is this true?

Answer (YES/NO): NO